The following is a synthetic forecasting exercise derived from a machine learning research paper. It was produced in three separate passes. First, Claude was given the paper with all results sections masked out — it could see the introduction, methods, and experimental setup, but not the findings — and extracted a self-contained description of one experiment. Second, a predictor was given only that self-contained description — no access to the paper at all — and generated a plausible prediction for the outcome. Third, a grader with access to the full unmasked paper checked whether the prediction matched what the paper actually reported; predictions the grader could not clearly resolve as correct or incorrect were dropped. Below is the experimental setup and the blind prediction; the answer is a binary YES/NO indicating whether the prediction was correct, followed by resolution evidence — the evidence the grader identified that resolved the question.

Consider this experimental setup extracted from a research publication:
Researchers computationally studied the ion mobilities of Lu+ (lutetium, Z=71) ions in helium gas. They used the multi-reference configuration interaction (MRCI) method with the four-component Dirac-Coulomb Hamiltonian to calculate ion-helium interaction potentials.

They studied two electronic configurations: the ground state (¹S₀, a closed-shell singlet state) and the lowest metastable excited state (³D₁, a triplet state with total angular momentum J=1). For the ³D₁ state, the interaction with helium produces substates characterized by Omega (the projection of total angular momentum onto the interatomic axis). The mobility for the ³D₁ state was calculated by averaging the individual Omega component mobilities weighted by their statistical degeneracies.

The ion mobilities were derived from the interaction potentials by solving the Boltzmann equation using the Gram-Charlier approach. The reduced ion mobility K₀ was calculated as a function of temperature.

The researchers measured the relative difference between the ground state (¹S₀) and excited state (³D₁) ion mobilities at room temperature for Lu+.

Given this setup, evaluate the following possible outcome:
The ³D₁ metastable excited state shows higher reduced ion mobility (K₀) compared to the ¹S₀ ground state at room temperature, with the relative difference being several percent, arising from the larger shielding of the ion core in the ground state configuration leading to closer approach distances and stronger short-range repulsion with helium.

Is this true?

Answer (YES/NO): NO